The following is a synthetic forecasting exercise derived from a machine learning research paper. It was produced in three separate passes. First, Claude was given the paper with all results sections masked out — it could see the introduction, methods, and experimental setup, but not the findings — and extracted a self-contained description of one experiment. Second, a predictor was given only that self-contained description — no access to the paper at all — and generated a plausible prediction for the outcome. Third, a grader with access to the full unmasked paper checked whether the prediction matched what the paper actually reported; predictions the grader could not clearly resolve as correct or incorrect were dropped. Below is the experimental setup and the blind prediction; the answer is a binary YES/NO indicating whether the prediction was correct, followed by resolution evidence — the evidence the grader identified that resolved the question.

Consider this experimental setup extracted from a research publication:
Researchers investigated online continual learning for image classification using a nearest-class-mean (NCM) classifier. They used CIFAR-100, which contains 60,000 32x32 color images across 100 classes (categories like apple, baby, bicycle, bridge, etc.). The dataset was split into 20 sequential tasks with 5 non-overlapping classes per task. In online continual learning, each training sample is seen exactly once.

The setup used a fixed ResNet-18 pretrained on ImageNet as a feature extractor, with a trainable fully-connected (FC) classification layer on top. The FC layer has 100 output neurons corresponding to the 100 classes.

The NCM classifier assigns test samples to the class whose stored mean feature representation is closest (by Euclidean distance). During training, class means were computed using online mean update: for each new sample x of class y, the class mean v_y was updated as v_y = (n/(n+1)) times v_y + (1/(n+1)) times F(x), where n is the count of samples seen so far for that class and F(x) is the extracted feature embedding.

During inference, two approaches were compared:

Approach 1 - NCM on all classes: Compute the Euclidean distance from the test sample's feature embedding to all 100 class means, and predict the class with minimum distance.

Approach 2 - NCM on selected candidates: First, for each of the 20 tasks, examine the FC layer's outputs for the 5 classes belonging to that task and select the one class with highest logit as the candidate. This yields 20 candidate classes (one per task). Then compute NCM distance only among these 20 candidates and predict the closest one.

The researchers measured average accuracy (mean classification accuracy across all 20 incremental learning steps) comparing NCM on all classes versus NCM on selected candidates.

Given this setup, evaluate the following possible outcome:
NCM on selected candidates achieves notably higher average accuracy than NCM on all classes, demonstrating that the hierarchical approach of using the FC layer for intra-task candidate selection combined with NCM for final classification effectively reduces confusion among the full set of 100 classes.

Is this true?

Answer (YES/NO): YES